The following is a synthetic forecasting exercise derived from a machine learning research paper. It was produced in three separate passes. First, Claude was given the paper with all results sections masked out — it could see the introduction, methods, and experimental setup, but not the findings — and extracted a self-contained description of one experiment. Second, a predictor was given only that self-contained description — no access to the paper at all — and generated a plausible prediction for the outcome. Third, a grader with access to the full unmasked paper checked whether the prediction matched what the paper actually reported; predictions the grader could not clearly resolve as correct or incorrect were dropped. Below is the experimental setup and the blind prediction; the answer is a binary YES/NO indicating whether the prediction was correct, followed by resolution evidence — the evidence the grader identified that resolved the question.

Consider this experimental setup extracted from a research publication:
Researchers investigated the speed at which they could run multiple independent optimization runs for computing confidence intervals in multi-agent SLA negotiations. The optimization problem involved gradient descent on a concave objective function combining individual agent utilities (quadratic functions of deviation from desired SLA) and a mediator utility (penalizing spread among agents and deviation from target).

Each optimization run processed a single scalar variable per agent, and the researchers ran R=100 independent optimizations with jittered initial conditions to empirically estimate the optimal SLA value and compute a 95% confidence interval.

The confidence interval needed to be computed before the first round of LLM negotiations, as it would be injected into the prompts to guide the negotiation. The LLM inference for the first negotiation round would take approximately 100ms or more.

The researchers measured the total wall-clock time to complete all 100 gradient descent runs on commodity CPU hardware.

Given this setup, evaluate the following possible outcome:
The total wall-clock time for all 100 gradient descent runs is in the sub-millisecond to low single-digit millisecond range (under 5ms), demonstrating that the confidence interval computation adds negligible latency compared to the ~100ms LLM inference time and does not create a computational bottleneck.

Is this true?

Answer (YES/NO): YES